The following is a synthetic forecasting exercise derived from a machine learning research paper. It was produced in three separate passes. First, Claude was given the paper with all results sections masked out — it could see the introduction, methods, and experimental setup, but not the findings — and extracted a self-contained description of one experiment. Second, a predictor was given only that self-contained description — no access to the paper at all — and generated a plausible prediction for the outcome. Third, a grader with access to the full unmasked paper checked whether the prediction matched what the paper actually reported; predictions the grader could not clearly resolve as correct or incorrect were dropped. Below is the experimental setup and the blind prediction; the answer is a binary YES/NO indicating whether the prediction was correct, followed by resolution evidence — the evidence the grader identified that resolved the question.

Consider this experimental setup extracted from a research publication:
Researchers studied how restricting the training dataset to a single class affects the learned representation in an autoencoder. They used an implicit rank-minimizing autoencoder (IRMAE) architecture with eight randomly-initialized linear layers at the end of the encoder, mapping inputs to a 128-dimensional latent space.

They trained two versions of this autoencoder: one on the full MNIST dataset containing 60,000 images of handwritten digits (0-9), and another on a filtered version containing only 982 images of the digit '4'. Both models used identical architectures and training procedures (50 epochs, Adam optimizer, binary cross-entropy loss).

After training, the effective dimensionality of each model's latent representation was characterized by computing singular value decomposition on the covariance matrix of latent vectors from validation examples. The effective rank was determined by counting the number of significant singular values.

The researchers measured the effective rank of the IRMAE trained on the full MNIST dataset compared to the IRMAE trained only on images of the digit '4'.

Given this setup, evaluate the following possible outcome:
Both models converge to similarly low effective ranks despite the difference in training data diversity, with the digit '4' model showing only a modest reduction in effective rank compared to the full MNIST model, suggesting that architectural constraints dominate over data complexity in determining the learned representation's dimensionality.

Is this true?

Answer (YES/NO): NO